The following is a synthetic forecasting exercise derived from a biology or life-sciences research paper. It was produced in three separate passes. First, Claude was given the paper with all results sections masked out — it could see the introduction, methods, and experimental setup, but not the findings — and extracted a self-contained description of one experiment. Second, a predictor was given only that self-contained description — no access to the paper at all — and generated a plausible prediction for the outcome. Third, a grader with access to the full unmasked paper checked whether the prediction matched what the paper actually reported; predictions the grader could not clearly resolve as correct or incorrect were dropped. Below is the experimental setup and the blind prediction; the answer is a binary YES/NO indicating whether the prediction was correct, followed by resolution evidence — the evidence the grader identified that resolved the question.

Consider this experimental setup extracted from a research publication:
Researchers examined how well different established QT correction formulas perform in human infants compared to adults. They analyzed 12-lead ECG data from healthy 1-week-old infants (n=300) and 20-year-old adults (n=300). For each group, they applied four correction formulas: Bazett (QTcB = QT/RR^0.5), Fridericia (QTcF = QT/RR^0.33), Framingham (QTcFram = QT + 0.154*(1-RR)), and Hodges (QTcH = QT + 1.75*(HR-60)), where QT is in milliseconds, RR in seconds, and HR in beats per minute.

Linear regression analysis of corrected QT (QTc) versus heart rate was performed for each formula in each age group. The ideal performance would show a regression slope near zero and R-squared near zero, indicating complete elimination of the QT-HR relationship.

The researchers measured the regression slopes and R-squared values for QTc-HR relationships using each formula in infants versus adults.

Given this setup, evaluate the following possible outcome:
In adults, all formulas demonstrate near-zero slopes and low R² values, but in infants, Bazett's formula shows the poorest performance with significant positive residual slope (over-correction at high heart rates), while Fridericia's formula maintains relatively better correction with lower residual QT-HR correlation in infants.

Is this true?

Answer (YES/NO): NO